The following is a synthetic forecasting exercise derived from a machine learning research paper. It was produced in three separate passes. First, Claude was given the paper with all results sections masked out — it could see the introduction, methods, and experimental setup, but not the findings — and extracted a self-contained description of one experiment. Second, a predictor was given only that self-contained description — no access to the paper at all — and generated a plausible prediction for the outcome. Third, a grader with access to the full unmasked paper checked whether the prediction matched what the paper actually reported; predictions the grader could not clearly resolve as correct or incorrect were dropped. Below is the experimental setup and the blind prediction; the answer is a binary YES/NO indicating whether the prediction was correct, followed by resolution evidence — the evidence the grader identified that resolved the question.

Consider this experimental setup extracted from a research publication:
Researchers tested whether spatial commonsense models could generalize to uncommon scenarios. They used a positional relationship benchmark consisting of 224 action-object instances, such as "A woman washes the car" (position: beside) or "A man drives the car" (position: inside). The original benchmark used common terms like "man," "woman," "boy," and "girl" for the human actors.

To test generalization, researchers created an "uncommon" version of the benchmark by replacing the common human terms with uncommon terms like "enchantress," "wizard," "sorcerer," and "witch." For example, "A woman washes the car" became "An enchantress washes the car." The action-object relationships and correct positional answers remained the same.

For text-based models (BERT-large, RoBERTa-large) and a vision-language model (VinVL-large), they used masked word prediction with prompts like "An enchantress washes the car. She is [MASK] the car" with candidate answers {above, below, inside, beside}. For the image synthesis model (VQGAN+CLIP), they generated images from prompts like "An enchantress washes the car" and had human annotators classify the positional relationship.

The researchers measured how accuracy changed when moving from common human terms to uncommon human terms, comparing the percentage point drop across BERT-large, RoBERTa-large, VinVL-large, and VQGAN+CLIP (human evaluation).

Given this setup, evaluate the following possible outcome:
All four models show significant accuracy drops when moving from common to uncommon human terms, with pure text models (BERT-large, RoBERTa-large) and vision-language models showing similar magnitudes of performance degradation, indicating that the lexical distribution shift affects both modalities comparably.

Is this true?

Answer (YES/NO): NO